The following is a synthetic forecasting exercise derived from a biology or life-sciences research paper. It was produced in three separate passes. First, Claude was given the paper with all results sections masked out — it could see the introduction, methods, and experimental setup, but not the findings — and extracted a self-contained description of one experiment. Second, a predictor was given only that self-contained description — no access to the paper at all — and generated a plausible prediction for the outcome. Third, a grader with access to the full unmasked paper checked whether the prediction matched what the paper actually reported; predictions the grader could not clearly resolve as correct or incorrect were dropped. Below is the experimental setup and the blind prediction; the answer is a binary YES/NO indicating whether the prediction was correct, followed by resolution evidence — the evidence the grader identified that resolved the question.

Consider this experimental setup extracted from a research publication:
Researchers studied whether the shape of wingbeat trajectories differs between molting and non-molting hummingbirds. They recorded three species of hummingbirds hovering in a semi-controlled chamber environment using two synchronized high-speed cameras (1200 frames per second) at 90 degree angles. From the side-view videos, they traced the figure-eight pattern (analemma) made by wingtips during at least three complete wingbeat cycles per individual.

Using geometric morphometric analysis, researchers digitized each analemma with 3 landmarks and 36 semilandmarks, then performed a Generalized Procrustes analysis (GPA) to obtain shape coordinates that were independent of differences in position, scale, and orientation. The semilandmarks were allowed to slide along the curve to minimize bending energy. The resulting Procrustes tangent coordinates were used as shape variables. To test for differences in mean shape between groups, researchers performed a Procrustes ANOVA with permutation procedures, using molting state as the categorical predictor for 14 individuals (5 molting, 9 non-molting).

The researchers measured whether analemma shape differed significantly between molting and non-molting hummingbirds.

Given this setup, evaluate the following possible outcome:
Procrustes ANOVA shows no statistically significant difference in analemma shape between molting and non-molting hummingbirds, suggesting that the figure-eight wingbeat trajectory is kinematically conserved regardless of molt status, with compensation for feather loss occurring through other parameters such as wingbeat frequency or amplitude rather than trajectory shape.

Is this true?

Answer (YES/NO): YES